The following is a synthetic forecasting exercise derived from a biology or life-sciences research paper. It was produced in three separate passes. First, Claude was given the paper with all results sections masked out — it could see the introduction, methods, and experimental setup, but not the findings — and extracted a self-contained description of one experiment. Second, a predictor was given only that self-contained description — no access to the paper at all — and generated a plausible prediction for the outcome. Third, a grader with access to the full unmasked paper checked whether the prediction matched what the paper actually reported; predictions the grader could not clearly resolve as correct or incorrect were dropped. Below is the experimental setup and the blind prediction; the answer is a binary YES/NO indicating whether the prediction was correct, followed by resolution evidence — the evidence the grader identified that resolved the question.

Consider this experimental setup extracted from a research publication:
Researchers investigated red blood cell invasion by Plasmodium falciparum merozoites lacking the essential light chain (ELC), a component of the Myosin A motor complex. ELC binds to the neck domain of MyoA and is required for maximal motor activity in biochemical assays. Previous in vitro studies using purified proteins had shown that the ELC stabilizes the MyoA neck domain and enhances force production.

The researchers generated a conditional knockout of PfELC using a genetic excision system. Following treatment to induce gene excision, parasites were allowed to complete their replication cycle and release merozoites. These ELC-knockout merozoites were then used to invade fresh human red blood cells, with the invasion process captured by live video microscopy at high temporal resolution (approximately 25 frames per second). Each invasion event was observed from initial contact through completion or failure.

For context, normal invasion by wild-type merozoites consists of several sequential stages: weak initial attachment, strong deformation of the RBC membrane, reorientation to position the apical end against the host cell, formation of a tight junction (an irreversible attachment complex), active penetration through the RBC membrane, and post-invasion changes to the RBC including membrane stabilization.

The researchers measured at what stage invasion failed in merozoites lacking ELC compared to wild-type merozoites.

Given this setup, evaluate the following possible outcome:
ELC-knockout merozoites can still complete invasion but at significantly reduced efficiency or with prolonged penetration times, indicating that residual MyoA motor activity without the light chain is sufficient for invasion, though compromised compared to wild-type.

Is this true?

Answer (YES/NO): NO